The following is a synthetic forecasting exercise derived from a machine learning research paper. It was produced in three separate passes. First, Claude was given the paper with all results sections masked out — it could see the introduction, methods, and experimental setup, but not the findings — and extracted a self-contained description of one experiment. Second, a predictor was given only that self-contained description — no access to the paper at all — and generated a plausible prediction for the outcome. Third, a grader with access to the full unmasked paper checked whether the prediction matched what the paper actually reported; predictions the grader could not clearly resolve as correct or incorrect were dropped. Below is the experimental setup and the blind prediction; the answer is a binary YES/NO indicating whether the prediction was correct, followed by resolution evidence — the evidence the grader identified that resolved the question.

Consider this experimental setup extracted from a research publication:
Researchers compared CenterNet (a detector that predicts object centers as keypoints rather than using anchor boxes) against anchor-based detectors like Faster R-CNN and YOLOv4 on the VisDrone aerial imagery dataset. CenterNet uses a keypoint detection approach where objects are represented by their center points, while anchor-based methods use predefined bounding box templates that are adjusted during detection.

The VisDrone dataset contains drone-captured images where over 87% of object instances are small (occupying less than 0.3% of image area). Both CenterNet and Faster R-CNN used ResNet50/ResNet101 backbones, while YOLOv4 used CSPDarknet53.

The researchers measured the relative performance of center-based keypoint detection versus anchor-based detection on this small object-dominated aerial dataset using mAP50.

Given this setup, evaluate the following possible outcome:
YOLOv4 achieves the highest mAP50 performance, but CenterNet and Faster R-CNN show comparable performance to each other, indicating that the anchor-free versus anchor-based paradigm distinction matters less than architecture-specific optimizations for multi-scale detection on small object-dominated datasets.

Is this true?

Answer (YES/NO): NO